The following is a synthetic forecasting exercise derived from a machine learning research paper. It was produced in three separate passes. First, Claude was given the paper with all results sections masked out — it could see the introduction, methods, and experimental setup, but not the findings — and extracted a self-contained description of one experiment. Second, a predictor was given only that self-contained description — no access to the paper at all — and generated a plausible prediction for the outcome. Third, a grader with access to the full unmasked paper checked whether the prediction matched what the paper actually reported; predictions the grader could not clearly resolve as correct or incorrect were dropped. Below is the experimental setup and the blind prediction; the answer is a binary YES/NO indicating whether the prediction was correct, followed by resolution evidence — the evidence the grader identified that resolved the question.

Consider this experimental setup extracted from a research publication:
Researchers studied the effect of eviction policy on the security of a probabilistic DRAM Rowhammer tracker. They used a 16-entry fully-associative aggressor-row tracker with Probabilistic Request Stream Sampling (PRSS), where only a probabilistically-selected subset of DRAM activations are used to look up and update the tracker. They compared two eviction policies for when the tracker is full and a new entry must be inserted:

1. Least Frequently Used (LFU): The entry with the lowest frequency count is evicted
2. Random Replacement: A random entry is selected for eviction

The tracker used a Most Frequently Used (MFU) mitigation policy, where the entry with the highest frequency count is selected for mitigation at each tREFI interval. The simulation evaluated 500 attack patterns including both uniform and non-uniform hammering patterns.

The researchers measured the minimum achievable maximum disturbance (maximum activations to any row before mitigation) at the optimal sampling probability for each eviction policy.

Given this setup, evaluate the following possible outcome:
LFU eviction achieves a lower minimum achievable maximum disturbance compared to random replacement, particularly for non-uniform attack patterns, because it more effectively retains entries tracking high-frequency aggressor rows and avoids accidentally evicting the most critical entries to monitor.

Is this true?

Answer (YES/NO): NO